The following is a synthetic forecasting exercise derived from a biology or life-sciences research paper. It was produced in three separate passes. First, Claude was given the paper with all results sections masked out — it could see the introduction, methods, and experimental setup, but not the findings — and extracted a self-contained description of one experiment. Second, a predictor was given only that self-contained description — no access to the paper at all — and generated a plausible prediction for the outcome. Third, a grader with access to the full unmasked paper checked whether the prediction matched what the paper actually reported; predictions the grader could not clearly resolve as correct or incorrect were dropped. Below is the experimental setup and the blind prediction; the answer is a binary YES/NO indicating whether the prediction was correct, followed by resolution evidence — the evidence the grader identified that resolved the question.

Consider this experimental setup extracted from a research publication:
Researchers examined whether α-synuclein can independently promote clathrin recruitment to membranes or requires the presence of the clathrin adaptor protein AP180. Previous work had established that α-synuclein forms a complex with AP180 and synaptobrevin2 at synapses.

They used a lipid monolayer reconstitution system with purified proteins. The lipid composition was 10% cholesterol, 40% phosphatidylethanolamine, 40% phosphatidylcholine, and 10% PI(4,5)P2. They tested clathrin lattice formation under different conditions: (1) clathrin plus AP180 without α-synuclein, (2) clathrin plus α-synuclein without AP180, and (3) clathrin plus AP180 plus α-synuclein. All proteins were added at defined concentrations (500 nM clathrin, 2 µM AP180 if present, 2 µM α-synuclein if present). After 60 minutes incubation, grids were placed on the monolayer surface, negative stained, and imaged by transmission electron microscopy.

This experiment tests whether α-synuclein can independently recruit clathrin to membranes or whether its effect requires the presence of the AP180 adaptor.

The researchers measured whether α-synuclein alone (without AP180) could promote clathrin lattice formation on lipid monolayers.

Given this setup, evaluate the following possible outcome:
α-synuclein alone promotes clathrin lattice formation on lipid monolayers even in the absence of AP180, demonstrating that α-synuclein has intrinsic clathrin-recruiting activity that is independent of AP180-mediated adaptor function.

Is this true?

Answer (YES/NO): NO